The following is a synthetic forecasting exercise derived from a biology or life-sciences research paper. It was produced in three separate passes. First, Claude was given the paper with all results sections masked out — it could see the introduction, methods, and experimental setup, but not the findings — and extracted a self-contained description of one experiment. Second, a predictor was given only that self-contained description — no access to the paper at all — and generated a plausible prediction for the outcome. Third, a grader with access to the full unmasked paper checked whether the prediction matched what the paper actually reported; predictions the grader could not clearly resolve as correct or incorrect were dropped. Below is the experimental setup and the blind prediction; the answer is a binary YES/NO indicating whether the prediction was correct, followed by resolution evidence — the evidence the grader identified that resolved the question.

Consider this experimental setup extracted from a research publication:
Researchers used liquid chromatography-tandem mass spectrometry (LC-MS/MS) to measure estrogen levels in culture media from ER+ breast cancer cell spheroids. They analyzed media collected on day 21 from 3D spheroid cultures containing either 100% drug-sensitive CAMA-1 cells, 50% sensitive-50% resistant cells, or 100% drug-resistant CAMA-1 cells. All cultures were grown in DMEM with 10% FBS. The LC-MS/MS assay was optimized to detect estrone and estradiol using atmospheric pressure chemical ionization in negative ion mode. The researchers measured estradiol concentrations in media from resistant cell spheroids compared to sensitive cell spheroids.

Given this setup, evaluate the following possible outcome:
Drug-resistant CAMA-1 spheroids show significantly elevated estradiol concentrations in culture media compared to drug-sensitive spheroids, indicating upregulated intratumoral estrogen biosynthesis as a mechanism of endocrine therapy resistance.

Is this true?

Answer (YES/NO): NO